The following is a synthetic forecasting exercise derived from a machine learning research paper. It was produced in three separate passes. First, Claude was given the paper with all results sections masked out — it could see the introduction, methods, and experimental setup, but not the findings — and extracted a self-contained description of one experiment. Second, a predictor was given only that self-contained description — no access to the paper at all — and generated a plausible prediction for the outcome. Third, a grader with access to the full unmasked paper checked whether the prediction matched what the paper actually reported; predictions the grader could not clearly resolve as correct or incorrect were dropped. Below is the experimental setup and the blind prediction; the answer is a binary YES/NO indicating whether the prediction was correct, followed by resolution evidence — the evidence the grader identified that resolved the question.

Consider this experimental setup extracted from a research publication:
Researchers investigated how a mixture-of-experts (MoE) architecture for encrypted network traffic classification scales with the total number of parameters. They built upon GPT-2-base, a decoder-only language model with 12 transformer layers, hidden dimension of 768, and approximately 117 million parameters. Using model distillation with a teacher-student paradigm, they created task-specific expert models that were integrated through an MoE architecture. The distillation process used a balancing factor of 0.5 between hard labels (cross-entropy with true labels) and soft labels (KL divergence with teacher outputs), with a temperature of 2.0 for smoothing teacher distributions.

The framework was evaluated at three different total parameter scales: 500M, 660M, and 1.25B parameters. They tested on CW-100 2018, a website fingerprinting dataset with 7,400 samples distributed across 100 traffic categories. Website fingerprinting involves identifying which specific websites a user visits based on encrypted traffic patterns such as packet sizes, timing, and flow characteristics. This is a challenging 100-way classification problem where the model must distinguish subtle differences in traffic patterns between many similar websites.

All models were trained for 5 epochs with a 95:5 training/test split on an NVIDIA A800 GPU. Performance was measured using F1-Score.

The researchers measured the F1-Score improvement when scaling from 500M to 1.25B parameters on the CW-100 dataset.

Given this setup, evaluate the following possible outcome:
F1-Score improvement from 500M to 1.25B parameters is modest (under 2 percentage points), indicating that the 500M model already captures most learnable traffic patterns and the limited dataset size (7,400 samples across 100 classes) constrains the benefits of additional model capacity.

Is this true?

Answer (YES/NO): NO